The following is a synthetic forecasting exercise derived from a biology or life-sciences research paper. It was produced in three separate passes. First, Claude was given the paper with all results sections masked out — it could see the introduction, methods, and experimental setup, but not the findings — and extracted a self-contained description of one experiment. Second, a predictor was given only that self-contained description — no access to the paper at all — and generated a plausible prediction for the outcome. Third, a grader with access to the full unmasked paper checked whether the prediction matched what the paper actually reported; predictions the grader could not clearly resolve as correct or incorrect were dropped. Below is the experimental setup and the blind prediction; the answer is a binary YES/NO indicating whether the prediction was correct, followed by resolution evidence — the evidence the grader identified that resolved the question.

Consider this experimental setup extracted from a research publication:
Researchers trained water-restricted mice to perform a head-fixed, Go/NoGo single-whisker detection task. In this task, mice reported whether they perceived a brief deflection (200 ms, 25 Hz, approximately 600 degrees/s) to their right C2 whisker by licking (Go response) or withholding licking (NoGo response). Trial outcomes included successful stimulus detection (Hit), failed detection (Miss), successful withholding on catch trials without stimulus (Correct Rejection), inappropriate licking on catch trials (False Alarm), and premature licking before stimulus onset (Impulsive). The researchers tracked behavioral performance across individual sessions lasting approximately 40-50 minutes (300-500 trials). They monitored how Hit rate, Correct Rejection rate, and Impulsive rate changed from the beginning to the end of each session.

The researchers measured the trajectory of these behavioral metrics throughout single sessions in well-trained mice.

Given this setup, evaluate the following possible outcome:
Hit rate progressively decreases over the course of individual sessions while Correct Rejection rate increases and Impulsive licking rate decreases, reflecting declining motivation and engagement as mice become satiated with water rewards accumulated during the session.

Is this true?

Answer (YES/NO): NO